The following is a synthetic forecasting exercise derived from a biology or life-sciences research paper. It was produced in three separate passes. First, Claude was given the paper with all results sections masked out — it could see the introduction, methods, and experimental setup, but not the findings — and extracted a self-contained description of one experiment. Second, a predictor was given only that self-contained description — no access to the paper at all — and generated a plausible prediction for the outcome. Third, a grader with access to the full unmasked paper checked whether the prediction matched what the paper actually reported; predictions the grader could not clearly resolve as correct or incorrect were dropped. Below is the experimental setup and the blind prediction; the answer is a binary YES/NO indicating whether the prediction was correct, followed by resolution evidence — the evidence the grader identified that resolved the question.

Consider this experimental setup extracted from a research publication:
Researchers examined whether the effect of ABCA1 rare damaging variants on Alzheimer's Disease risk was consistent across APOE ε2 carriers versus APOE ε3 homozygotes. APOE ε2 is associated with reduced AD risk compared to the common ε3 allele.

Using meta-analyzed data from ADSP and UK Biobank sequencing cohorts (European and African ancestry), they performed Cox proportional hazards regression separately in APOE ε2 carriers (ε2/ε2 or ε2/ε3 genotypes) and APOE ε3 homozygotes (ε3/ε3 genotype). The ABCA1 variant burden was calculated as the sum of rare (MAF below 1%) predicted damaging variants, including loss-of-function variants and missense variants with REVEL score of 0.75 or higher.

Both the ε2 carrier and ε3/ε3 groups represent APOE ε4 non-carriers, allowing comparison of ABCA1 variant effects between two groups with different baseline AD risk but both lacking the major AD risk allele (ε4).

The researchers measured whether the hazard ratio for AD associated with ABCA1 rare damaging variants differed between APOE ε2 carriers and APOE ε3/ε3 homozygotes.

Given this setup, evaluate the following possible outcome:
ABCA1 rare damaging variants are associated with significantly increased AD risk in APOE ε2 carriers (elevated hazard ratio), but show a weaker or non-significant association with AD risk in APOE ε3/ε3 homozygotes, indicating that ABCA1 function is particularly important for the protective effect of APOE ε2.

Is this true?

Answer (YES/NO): NO